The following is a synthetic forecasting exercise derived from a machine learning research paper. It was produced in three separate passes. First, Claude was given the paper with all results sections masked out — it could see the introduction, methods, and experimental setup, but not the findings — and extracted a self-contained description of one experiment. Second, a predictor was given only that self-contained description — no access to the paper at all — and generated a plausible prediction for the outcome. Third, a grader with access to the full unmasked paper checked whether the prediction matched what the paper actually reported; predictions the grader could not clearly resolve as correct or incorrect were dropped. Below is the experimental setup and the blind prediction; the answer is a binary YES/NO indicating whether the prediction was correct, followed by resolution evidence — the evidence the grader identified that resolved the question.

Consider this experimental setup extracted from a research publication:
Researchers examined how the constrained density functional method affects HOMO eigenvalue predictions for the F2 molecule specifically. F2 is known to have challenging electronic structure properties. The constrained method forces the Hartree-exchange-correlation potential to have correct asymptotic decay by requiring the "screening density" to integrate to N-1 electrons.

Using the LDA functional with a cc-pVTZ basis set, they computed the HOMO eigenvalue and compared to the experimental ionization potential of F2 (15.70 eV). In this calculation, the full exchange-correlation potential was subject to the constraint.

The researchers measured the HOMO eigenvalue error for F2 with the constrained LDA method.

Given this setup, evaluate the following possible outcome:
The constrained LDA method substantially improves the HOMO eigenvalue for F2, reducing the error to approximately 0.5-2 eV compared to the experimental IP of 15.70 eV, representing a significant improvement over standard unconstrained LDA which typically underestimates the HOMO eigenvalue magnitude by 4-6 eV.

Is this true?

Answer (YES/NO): NO